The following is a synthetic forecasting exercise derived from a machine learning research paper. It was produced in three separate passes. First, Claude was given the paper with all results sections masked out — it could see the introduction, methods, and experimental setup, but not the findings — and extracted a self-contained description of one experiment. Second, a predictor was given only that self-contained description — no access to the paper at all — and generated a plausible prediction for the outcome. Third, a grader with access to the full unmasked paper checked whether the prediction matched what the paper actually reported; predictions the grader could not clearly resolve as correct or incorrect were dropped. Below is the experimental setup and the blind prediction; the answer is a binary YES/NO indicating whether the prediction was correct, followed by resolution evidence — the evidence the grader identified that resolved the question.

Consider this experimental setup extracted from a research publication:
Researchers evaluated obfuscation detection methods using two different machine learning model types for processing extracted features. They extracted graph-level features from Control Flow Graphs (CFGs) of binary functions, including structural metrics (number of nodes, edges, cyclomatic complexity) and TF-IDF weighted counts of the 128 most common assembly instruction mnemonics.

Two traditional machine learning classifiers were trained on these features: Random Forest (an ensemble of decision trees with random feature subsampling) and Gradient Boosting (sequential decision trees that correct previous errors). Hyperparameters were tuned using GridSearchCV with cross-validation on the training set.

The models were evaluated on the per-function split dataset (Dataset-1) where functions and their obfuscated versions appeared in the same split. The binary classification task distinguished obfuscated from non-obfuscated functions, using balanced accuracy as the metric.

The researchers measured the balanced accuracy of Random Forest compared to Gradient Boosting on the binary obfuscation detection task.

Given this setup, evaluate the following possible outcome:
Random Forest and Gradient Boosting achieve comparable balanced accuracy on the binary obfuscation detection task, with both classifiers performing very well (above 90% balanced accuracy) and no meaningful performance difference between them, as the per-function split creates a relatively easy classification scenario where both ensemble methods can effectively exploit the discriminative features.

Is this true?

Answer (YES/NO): NO